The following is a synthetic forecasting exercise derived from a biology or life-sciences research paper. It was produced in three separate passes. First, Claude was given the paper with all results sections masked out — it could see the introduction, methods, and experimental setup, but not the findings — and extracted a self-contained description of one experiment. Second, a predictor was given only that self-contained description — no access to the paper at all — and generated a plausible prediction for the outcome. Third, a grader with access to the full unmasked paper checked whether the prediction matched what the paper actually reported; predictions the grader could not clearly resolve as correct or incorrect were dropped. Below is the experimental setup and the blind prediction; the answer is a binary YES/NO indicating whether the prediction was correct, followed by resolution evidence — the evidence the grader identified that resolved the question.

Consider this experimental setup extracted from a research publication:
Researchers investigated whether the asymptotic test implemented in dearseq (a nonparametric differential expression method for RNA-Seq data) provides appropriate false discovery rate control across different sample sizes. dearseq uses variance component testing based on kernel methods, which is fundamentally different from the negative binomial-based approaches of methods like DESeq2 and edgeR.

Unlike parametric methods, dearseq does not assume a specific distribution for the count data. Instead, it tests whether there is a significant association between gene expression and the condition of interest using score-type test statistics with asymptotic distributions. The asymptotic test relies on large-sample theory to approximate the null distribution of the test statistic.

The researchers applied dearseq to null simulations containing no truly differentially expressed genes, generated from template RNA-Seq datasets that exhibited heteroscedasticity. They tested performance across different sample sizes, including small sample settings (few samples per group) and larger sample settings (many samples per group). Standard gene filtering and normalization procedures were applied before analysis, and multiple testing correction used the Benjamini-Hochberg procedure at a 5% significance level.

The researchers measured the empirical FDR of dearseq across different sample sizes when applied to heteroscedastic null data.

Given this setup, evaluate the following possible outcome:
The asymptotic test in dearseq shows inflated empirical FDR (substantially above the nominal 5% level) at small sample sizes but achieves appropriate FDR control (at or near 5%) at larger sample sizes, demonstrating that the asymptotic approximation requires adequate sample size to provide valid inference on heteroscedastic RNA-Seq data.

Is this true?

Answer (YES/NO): NO